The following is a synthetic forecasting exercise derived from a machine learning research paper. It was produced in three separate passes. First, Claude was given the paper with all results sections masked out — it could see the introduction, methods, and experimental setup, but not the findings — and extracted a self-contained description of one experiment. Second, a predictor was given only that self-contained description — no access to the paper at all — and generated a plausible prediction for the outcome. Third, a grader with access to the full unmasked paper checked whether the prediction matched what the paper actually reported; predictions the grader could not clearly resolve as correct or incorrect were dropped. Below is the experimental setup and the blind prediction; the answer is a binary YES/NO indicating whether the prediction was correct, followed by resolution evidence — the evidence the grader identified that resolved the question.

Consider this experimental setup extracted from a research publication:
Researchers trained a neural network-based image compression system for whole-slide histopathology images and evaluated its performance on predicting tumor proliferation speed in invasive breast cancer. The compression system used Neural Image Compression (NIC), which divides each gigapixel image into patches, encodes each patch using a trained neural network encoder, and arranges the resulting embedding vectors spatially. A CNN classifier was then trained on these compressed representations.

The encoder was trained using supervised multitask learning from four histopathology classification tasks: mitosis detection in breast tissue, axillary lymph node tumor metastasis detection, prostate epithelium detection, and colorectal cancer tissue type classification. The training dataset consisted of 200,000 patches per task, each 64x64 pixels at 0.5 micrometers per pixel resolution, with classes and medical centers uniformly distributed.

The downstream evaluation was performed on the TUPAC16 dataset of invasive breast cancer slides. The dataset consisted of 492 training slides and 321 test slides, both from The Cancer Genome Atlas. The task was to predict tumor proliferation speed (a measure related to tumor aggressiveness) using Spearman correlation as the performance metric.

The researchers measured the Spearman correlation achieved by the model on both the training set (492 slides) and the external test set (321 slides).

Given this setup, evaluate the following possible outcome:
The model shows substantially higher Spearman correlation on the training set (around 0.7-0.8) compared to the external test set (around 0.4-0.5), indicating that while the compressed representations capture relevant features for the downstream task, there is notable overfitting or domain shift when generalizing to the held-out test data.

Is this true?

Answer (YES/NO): NO